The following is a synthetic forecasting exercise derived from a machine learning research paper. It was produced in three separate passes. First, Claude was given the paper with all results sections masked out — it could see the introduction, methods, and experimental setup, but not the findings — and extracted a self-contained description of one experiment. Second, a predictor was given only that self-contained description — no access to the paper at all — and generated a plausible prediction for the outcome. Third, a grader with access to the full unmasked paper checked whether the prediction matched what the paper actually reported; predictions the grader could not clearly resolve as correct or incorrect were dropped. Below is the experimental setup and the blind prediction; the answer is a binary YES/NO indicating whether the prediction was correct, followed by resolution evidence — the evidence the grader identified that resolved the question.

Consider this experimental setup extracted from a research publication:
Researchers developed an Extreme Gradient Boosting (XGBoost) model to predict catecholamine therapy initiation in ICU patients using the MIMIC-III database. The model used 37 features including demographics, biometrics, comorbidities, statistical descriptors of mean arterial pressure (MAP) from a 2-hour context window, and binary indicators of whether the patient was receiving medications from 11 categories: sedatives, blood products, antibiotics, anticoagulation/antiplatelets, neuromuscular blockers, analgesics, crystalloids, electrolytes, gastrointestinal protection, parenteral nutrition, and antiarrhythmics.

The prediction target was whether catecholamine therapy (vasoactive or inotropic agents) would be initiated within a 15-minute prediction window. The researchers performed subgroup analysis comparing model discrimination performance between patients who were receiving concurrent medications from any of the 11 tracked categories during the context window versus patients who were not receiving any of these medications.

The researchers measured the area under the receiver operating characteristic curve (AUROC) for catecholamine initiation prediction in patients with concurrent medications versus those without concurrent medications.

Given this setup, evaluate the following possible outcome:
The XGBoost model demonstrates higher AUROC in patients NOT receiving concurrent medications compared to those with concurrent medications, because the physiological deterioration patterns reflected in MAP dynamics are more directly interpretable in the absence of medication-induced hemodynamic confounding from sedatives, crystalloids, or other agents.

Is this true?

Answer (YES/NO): YES